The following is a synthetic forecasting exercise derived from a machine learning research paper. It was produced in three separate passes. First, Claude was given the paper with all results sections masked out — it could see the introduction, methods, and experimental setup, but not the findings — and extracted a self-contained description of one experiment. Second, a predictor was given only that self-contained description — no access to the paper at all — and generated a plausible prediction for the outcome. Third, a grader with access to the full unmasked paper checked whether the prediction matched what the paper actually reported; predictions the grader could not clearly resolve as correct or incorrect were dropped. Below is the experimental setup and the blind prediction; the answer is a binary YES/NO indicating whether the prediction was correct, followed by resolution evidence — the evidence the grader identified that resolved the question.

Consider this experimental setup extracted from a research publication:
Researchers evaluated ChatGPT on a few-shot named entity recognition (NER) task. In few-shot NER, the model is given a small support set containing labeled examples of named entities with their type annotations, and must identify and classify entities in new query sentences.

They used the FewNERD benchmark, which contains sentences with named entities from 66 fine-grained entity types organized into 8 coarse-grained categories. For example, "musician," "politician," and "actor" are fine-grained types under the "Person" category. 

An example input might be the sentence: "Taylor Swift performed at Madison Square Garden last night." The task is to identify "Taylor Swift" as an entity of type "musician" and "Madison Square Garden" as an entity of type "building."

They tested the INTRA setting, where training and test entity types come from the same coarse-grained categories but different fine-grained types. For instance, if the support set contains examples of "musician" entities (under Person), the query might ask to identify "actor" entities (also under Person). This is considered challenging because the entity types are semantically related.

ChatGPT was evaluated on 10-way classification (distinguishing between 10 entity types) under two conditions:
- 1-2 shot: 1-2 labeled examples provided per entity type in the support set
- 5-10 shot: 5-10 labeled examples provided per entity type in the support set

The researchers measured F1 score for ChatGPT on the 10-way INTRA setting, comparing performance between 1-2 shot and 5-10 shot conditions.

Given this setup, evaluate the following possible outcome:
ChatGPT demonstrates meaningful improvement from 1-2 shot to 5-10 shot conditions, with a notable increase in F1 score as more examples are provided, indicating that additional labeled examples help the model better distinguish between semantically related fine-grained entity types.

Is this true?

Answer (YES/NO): NO